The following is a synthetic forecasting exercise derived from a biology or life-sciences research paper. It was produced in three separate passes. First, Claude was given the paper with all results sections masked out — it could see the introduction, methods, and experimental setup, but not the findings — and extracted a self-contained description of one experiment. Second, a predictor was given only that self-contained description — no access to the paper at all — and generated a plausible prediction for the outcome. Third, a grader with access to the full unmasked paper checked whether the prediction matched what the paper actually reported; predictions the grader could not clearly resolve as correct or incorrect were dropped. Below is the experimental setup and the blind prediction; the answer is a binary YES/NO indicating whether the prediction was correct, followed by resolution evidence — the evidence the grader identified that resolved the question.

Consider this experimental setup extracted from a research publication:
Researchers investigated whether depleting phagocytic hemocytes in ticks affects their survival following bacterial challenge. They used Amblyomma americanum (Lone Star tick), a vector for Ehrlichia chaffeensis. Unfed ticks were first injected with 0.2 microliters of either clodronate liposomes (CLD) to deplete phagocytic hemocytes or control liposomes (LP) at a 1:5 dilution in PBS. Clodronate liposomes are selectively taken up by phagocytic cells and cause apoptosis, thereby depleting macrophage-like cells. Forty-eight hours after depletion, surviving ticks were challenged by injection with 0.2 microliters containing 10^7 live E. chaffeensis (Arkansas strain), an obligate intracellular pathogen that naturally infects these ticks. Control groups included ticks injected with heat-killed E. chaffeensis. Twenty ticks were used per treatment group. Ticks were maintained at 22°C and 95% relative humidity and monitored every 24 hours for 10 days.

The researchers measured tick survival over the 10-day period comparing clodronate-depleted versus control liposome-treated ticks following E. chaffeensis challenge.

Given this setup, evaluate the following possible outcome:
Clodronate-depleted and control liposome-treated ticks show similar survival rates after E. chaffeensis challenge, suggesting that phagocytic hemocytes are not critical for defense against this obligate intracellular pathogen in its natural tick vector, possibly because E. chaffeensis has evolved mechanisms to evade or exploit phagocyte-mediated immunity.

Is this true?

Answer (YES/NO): NO